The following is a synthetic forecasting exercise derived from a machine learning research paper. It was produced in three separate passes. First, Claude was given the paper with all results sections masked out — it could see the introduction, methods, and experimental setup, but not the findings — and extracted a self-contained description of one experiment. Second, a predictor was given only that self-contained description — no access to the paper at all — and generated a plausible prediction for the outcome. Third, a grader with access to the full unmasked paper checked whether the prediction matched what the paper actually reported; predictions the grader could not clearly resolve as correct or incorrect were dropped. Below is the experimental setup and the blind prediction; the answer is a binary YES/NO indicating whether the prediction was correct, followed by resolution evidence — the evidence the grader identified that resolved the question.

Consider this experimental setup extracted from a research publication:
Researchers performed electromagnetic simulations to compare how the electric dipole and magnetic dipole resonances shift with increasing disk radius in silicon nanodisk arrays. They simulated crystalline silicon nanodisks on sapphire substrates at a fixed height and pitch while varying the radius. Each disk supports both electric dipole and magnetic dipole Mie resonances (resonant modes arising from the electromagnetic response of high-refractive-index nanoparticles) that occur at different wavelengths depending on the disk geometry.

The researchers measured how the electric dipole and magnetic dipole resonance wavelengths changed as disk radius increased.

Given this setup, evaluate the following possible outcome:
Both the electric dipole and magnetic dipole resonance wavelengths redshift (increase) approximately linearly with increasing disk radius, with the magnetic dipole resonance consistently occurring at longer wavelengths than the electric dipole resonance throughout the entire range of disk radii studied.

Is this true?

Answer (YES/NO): NO